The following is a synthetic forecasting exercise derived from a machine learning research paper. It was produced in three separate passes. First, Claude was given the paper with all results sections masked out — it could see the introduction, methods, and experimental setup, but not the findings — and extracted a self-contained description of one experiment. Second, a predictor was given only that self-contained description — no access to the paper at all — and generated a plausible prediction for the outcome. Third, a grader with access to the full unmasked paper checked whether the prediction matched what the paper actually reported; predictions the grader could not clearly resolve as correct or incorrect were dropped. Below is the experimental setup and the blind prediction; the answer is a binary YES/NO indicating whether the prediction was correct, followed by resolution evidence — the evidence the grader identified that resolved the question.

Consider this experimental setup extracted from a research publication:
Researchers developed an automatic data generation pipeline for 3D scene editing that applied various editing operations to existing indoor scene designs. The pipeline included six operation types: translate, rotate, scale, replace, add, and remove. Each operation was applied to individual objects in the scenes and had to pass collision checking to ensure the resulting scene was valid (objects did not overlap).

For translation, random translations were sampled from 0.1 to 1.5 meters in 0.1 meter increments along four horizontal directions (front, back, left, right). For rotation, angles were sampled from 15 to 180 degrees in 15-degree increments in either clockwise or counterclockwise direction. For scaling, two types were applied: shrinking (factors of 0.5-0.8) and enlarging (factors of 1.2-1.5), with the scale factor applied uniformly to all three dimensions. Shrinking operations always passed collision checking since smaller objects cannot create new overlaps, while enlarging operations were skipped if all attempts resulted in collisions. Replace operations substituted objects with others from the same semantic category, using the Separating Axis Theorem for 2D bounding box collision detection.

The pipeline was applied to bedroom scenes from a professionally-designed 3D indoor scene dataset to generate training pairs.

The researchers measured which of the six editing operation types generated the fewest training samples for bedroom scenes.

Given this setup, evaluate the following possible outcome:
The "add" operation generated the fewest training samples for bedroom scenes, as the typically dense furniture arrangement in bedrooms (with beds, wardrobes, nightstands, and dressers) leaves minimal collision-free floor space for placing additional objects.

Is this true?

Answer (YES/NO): NO